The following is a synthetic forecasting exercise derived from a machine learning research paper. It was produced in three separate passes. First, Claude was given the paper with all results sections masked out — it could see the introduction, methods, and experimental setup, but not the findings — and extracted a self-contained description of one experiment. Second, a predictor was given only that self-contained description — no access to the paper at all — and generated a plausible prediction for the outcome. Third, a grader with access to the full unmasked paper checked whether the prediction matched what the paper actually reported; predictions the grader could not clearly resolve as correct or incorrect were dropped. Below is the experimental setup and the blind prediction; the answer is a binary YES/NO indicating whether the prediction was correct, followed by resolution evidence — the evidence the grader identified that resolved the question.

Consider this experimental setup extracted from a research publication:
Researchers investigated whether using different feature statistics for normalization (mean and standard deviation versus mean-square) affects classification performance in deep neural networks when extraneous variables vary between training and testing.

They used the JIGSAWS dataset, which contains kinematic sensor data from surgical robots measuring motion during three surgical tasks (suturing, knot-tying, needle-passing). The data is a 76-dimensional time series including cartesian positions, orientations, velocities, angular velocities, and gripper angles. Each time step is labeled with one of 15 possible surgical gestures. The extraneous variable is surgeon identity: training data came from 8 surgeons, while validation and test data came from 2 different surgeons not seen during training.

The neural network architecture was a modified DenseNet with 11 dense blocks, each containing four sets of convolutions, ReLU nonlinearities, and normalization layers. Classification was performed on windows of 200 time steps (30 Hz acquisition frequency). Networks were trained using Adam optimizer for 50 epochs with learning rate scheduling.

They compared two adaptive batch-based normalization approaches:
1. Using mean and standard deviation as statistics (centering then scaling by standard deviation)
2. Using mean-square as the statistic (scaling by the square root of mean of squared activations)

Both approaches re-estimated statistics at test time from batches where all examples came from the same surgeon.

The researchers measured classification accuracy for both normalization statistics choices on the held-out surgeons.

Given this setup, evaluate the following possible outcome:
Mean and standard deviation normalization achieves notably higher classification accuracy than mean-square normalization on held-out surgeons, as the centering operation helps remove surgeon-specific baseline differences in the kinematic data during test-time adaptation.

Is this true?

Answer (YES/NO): NO